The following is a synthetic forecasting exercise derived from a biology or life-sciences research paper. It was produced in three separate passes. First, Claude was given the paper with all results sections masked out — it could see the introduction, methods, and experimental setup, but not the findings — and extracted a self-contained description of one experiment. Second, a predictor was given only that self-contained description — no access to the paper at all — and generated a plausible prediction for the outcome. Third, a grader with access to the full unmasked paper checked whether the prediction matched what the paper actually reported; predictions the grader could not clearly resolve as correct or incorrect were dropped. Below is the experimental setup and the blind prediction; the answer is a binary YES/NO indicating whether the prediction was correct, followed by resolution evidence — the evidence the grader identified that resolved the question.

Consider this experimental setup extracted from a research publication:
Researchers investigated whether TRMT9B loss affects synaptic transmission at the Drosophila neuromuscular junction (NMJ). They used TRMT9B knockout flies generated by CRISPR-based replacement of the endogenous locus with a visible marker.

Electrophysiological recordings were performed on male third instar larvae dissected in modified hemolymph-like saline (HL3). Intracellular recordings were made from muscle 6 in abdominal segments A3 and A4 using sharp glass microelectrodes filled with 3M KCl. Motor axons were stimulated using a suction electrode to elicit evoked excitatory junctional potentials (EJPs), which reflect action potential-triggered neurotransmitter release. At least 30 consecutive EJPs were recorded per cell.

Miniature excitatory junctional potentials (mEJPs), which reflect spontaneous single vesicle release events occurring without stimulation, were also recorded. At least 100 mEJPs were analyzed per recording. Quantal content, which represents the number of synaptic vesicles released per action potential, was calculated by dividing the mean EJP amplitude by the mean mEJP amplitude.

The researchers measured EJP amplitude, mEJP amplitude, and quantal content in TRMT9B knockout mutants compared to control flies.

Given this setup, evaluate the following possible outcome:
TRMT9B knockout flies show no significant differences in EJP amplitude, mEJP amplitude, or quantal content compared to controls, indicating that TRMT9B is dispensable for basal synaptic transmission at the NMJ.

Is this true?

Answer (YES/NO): NO